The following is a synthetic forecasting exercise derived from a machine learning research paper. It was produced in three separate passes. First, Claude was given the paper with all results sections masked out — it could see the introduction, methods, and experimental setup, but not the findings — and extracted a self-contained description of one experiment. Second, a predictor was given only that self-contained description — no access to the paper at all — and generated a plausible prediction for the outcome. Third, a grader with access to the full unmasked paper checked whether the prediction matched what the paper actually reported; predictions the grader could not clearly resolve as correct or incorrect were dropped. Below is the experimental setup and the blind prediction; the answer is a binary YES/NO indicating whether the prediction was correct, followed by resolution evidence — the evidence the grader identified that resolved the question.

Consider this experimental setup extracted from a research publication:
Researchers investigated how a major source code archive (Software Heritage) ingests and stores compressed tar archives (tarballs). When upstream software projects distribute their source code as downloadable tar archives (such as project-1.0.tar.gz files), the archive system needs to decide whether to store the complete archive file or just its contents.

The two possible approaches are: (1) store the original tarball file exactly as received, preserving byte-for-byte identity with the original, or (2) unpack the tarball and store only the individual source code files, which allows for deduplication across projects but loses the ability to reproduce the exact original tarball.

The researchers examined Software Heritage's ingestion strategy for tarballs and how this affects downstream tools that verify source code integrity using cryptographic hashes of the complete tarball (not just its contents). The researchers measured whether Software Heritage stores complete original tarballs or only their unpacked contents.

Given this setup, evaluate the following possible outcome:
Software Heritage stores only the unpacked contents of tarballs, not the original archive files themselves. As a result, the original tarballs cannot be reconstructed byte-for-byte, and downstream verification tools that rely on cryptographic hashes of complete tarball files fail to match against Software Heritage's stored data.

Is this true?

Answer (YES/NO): YES